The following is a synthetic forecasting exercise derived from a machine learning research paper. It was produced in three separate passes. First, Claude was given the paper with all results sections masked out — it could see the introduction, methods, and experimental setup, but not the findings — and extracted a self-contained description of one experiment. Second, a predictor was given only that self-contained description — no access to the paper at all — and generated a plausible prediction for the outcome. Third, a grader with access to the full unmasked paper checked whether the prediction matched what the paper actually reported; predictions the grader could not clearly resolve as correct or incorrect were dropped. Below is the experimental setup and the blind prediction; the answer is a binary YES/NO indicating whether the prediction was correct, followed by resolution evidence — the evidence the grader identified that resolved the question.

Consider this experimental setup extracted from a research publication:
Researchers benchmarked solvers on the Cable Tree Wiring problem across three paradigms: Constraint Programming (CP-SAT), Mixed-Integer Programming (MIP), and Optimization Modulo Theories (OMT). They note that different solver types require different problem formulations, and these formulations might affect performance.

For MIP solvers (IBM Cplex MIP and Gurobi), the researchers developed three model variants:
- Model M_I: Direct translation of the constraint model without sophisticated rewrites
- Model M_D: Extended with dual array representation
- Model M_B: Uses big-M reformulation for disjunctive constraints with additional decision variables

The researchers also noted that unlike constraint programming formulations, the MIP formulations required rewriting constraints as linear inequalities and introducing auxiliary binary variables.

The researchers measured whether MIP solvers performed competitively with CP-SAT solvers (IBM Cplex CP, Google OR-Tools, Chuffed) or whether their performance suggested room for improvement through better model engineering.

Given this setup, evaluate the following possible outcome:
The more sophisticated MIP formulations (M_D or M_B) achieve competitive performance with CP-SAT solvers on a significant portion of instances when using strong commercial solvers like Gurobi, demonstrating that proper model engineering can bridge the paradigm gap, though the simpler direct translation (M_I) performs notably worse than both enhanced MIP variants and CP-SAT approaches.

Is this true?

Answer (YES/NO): NO